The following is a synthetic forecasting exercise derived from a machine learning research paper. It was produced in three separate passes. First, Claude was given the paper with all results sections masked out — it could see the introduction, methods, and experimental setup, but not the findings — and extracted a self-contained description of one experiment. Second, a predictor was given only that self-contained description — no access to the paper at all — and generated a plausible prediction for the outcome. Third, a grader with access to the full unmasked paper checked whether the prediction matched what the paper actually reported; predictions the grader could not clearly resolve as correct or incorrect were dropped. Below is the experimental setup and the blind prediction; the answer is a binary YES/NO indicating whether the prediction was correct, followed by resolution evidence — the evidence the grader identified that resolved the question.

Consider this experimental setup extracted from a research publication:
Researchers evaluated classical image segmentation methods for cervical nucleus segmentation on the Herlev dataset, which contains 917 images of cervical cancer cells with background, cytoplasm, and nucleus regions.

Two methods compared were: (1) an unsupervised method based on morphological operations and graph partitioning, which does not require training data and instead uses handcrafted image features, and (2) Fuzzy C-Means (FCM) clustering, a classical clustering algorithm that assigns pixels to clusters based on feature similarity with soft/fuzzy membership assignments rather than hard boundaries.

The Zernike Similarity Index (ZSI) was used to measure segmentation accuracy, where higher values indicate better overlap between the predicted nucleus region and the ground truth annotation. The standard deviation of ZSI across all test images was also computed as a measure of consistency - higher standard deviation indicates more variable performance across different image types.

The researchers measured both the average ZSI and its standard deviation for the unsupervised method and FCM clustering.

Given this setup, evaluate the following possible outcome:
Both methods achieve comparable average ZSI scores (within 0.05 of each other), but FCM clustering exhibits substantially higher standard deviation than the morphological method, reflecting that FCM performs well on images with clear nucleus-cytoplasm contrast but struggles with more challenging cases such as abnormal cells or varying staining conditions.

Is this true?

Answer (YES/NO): NO